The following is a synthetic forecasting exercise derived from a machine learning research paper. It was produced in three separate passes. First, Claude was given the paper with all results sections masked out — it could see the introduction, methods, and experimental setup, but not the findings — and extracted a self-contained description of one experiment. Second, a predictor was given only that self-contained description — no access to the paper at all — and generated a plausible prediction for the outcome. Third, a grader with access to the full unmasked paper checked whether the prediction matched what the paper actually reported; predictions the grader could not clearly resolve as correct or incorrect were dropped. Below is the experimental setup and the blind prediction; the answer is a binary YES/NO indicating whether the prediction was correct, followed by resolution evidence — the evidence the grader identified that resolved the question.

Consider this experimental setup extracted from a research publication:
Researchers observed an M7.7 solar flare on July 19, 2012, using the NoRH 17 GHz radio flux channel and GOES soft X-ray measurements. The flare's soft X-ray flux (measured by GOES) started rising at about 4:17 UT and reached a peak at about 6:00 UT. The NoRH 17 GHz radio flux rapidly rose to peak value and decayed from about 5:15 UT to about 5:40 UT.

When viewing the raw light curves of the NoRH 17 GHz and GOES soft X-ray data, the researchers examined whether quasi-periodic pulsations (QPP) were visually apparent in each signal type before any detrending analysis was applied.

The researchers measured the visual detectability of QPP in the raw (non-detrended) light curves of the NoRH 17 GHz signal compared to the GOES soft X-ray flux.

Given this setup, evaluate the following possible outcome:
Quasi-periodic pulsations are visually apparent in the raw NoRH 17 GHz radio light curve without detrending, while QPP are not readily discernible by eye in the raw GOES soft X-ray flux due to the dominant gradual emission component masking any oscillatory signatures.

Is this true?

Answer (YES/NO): NO